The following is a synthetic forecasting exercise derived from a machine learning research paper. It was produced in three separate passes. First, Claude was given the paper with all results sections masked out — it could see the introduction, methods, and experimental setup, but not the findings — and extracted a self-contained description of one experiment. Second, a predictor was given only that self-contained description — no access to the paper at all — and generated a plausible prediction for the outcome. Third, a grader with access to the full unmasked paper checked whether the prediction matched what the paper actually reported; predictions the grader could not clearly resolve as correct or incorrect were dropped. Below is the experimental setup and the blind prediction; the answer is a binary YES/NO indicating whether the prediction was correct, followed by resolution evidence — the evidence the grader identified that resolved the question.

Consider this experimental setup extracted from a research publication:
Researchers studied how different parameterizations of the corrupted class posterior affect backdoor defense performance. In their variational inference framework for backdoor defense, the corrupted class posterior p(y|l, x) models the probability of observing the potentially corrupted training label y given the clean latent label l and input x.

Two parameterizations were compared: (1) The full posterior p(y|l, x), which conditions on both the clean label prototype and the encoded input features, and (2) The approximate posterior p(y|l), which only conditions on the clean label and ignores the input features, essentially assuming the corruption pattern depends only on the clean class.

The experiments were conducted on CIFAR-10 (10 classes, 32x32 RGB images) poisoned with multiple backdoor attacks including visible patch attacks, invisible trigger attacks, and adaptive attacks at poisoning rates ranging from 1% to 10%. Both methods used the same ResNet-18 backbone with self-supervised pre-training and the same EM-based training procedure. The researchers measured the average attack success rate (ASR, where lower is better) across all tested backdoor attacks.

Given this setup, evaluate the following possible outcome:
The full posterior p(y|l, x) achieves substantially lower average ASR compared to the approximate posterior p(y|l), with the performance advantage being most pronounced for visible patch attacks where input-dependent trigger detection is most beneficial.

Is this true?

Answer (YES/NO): NO